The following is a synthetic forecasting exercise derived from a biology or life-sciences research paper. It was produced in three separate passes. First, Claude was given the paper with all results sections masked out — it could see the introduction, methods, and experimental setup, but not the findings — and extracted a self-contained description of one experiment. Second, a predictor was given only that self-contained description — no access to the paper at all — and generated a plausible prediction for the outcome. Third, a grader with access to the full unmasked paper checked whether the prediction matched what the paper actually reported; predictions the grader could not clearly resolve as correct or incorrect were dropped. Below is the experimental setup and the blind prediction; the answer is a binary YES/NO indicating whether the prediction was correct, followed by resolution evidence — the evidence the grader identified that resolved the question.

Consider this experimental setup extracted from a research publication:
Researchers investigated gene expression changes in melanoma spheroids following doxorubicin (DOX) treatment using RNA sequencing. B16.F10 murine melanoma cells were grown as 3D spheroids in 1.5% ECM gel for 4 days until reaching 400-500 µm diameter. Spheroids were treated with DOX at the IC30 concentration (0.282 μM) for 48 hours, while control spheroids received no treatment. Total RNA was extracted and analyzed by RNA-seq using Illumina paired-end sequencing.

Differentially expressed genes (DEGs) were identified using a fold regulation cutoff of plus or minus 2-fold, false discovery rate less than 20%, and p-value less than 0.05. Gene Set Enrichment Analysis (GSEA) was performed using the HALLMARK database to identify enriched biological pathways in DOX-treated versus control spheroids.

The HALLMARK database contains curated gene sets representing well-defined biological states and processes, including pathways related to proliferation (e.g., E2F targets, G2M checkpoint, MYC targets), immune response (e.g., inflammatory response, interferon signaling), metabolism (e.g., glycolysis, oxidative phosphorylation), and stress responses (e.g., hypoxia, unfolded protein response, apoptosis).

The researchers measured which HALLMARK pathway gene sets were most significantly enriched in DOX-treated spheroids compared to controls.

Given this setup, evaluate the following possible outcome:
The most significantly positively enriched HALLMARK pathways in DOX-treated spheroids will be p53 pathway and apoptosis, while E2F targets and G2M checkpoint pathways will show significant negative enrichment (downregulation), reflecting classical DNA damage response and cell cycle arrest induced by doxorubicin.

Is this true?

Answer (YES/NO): NO